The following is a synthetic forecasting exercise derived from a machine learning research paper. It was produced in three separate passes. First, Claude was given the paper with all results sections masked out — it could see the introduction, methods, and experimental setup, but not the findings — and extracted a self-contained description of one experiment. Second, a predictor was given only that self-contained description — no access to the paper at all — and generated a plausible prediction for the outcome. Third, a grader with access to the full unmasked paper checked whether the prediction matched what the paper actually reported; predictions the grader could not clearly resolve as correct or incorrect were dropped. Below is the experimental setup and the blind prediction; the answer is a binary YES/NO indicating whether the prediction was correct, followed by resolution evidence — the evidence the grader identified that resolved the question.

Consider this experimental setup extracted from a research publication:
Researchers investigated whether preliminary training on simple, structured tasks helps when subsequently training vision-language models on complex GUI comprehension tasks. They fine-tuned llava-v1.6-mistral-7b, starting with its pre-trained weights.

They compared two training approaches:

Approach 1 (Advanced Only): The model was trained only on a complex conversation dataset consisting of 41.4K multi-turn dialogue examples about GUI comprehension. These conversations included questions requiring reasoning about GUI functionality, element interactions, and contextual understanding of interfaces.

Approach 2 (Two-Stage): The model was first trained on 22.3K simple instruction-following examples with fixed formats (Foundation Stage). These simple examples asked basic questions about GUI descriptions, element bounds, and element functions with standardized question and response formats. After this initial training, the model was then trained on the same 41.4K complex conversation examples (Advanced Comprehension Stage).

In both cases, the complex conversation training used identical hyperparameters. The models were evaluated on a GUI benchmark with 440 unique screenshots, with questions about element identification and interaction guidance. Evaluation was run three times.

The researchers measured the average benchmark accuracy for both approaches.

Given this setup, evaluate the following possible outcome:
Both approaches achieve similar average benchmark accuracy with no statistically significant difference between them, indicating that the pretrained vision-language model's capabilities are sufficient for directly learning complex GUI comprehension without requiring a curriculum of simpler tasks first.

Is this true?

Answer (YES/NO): NO